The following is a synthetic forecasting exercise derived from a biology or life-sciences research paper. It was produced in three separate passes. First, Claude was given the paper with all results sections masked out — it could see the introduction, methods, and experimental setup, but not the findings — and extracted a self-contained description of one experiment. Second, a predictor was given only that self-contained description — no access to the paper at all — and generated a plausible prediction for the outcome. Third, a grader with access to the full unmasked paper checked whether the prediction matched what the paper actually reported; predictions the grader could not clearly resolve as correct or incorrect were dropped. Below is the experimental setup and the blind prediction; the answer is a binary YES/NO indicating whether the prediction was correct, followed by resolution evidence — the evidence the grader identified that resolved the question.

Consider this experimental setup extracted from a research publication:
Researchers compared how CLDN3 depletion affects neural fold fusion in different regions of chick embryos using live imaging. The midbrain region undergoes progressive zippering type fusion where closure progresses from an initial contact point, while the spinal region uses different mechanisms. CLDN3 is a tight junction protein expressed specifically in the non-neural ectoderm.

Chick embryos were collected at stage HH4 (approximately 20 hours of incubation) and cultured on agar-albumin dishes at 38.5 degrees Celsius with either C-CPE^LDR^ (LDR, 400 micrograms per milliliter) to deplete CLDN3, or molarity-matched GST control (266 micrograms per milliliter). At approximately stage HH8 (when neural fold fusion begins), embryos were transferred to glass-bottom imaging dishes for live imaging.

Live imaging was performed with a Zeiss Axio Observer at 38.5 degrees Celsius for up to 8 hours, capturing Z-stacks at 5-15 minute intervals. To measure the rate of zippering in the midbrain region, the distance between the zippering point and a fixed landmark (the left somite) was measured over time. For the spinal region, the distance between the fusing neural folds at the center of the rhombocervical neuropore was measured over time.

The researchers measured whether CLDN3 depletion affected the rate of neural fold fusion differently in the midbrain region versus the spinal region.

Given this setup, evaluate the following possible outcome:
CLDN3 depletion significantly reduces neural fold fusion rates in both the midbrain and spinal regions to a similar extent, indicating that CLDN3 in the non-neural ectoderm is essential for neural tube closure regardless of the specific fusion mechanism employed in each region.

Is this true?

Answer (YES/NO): NO